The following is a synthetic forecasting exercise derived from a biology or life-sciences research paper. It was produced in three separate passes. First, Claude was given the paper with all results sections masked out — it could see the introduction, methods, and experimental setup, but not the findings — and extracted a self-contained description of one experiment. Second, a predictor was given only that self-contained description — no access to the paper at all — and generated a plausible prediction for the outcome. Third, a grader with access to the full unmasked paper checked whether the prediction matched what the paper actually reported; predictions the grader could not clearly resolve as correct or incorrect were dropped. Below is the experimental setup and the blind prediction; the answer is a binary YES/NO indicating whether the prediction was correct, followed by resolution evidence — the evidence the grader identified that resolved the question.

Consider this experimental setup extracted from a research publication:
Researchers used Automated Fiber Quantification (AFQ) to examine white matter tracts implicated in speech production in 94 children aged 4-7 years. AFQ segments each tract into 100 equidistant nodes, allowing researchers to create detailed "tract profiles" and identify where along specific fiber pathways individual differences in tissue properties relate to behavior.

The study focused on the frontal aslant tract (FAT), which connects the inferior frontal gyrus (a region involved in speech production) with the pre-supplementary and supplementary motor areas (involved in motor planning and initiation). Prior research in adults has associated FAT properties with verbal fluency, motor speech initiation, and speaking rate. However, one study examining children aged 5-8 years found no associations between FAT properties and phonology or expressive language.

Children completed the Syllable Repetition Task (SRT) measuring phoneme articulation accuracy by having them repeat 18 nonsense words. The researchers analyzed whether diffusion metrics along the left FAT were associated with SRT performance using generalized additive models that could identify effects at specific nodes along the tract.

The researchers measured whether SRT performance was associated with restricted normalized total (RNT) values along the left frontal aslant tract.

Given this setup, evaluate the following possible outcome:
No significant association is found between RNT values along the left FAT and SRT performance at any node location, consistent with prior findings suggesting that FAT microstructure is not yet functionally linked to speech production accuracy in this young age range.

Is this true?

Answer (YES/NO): NO